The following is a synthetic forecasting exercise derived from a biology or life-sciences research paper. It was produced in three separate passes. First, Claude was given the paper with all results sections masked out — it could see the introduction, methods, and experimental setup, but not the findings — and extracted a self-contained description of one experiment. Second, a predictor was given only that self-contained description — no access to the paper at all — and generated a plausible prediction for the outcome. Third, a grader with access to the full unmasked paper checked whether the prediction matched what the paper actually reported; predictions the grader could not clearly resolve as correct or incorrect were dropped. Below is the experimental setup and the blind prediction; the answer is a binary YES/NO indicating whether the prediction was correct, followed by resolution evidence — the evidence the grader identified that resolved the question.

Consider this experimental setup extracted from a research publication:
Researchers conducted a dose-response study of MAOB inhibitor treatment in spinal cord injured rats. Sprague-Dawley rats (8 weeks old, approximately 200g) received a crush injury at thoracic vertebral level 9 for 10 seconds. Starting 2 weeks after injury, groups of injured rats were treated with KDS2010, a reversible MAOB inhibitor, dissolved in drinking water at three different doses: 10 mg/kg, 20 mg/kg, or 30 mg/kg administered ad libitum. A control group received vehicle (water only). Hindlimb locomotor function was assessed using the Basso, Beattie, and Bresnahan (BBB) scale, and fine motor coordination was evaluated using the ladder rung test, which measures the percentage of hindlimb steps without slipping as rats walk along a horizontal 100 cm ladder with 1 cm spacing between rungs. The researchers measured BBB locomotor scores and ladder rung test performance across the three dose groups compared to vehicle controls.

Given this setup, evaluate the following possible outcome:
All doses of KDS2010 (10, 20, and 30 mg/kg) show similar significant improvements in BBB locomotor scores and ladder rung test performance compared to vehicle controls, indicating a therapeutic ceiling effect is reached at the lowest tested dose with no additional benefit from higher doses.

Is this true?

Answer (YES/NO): NO